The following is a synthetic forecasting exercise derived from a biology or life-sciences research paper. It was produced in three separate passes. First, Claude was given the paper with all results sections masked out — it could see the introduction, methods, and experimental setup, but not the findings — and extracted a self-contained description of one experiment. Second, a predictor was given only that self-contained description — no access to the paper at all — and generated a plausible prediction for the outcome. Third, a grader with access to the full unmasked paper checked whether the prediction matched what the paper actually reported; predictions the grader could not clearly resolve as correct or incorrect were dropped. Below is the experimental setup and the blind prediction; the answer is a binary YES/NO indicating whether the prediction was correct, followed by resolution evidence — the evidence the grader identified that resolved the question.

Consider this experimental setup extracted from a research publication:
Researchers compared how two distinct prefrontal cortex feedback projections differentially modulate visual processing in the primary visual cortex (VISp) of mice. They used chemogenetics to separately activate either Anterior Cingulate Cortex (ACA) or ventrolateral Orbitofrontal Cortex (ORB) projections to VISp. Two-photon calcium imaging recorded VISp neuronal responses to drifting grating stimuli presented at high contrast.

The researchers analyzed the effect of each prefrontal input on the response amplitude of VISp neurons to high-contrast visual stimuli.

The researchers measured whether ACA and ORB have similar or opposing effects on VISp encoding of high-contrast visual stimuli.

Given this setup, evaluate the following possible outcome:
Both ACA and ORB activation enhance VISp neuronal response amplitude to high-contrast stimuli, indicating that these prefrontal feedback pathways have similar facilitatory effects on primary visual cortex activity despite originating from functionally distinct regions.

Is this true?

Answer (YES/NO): NO